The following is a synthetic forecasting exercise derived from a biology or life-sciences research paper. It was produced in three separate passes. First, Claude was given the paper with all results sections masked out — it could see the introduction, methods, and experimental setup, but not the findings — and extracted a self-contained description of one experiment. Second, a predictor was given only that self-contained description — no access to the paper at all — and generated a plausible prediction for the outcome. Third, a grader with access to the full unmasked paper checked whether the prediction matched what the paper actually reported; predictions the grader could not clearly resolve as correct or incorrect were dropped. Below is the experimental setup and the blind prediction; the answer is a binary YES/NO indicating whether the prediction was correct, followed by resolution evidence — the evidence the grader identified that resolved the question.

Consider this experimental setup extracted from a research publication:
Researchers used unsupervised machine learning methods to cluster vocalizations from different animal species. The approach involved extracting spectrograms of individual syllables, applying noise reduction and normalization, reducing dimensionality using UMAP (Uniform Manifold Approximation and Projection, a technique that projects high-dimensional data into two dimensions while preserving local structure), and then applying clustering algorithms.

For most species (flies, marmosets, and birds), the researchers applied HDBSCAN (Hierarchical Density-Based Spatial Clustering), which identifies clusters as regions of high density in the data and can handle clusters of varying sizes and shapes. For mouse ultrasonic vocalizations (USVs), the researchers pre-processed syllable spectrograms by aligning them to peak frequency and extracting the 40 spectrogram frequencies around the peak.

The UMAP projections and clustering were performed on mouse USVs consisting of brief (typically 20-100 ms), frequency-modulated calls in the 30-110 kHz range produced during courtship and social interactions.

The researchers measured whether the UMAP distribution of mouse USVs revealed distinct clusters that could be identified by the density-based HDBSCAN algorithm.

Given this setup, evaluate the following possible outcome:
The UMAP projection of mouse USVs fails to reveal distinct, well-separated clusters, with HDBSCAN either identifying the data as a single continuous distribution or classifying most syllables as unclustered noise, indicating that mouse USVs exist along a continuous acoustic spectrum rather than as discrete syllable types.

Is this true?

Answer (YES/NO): YES